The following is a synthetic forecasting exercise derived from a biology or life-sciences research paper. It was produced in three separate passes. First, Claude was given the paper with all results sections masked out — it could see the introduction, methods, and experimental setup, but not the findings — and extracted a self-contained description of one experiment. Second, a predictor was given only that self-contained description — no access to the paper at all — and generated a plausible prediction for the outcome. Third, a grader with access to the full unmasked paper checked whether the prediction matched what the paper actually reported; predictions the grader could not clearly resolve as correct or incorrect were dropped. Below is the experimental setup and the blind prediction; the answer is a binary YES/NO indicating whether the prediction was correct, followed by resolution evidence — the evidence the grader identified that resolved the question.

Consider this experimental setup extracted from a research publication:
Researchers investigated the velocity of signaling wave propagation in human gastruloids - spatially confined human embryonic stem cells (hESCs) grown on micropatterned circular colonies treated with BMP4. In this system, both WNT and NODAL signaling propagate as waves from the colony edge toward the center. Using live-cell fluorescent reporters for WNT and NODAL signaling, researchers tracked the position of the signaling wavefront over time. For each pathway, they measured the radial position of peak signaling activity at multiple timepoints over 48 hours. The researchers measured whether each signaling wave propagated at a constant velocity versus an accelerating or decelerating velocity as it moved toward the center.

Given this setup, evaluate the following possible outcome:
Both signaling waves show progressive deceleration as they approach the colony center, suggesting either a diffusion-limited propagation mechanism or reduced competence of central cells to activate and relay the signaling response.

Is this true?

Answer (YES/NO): NO